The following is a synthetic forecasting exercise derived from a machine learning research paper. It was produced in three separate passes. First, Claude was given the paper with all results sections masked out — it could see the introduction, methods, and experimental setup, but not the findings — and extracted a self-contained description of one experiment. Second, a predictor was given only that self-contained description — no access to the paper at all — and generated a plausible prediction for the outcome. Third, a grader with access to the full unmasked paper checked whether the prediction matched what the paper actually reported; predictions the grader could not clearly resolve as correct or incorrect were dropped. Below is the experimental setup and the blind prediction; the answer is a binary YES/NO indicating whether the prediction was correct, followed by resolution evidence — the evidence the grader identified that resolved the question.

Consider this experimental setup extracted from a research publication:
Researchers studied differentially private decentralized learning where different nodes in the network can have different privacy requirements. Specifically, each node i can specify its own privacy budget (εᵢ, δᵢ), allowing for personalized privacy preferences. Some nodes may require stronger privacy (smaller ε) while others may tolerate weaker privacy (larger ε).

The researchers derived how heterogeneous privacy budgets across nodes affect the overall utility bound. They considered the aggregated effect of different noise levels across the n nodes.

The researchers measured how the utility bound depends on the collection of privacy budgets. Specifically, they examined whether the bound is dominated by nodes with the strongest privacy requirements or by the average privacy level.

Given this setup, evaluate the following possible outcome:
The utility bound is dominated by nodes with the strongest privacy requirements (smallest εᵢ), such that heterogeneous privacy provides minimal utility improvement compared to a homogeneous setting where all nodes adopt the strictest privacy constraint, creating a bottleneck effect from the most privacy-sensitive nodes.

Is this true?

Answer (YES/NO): NO